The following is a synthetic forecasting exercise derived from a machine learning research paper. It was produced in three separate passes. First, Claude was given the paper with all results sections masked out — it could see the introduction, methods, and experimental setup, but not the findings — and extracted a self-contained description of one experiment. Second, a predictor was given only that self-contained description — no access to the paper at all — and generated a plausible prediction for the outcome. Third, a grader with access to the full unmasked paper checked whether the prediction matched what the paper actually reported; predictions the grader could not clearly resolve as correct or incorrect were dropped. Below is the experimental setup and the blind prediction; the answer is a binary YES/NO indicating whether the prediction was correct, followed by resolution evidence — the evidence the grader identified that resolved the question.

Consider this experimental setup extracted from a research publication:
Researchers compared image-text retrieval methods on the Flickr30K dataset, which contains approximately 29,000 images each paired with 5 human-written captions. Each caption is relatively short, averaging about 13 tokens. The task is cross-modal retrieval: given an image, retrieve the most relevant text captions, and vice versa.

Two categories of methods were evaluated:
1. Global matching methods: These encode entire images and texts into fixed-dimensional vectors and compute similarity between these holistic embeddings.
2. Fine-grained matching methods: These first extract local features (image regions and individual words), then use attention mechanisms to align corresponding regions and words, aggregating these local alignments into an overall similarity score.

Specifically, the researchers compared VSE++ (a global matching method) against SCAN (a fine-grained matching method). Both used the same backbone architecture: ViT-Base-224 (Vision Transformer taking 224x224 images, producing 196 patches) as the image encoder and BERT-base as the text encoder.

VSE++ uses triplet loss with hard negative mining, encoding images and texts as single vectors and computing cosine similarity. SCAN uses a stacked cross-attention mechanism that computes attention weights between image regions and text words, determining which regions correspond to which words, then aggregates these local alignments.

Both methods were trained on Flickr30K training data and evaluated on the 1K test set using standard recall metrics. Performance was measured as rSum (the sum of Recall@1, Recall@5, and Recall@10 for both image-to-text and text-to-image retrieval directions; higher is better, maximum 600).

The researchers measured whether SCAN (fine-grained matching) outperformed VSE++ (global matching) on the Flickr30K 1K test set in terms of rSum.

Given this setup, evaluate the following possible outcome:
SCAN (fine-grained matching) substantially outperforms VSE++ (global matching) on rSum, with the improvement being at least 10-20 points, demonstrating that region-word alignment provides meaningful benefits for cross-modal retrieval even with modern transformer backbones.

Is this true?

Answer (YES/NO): NO